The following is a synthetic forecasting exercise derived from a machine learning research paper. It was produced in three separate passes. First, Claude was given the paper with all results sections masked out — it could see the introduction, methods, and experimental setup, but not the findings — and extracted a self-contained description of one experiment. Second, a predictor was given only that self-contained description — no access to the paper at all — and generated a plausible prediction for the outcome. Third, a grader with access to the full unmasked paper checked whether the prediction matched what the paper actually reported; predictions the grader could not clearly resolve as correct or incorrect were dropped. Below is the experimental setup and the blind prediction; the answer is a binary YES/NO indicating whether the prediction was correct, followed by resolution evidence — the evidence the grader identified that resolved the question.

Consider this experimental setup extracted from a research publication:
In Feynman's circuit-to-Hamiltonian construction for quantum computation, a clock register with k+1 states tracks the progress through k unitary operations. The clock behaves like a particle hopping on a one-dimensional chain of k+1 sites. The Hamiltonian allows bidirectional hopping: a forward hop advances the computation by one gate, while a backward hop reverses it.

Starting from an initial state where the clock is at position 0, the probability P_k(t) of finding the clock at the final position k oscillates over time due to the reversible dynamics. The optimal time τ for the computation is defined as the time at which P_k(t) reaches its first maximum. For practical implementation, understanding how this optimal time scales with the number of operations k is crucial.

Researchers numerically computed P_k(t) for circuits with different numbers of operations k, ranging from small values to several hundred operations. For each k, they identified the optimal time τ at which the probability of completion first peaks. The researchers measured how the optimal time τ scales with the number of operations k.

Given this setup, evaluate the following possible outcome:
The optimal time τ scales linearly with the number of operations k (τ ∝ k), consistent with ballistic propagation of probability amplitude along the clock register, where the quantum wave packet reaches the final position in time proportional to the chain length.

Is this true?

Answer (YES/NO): YES